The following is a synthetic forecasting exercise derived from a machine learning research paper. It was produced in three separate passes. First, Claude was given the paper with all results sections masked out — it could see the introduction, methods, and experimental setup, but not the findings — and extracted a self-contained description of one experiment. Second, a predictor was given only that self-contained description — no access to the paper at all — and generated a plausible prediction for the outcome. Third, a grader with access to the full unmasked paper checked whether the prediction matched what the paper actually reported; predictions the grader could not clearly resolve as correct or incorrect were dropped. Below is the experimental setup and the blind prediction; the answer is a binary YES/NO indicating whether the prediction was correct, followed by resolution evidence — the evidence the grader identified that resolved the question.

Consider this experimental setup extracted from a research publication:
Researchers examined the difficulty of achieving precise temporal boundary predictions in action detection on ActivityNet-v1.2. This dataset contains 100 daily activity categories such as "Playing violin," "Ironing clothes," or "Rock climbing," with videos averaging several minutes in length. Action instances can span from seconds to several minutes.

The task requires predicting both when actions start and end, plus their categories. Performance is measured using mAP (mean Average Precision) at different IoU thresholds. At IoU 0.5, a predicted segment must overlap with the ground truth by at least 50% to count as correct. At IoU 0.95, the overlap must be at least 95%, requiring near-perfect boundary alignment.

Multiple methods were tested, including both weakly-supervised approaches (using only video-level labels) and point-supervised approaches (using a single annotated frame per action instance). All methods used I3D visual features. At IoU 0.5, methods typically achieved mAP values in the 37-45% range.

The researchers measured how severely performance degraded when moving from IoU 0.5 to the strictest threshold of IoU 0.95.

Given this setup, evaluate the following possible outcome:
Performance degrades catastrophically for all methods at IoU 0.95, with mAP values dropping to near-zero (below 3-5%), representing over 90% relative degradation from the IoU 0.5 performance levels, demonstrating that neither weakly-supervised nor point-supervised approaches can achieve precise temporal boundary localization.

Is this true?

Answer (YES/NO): NO